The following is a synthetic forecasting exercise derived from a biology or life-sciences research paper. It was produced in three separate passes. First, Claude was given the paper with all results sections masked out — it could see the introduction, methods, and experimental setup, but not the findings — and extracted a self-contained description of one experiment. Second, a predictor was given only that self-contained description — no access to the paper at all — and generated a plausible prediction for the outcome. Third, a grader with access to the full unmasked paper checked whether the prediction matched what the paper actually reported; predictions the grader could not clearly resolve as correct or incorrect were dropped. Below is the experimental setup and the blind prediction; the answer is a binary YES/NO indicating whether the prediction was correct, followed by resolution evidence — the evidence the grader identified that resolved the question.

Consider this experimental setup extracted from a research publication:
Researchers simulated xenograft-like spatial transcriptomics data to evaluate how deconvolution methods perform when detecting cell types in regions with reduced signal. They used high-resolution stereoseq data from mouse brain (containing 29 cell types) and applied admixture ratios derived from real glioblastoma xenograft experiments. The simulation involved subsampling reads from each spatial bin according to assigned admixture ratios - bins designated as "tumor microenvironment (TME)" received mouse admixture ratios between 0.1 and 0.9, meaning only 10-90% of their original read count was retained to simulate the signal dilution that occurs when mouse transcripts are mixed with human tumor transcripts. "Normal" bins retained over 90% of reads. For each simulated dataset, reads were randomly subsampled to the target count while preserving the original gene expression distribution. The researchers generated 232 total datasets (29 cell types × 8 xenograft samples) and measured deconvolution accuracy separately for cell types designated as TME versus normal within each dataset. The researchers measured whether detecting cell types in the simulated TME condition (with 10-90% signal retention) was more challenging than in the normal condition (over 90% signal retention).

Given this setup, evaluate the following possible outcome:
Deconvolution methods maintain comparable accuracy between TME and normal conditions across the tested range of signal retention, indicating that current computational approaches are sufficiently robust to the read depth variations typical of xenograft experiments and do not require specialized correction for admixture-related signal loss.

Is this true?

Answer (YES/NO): NO